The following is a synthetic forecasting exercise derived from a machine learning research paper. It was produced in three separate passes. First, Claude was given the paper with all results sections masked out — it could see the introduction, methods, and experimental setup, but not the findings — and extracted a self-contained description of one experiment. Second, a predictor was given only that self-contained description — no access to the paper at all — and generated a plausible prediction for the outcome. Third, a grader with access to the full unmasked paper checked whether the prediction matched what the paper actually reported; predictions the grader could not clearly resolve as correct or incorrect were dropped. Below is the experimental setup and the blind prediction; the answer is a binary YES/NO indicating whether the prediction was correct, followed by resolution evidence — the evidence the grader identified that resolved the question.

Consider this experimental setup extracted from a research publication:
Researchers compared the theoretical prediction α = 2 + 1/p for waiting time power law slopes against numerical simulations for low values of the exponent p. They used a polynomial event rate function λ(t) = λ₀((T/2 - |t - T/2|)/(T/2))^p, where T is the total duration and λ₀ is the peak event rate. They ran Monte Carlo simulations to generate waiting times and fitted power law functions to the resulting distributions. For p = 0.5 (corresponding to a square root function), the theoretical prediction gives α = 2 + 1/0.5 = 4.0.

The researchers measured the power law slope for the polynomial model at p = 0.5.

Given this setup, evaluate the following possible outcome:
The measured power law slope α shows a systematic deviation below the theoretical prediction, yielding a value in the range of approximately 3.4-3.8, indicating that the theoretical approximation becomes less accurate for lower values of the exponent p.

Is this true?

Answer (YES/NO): NO